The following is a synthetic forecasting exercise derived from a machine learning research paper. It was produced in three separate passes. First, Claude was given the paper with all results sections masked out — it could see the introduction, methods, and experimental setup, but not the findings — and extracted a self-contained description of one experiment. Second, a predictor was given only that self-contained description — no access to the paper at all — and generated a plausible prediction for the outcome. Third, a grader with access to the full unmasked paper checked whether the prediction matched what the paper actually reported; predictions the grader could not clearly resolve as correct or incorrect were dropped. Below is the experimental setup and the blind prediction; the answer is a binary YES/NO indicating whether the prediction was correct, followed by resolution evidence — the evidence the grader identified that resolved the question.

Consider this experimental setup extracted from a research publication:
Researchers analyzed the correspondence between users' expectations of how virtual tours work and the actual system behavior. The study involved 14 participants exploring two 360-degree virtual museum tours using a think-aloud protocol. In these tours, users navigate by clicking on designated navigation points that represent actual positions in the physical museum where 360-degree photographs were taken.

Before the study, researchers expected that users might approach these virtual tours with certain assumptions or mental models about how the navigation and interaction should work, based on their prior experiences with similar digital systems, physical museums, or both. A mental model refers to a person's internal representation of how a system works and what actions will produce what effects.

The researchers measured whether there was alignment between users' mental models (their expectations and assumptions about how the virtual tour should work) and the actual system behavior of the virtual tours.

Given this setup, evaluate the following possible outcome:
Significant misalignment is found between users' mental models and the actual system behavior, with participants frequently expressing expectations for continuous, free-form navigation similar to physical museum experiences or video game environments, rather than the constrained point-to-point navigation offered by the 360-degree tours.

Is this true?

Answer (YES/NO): YES